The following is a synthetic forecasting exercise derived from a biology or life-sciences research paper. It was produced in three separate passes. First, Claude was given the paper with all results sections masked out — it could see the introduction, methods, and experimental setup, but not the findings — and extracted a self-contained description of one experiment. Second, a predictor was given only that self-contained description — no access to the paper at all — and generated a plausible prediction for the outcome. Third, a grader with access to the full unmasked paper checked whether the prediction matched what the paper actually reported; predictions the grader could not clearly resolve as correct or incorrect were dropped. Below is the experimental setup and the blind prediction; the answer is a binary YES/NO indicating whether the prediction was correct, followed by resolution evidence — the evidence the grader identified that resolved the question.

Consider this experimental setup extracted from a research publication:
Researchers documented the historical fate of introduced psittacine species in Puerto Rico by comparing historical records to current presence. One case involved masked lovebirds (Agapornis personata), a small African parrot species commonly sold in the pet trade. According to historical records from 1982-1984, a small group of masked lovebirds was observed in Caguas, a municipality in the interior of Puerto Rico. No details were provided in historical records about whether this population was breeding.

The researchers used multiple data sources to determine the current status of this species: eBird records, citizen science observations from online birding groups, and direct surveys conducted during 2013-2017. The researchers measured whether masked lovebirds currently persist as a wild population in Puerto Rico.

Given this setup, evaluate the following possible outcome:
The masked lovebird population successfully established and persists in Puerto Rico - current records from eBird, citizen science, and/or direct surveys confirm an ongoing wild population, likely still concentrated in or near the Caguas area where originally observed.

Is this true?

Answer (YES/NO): NO